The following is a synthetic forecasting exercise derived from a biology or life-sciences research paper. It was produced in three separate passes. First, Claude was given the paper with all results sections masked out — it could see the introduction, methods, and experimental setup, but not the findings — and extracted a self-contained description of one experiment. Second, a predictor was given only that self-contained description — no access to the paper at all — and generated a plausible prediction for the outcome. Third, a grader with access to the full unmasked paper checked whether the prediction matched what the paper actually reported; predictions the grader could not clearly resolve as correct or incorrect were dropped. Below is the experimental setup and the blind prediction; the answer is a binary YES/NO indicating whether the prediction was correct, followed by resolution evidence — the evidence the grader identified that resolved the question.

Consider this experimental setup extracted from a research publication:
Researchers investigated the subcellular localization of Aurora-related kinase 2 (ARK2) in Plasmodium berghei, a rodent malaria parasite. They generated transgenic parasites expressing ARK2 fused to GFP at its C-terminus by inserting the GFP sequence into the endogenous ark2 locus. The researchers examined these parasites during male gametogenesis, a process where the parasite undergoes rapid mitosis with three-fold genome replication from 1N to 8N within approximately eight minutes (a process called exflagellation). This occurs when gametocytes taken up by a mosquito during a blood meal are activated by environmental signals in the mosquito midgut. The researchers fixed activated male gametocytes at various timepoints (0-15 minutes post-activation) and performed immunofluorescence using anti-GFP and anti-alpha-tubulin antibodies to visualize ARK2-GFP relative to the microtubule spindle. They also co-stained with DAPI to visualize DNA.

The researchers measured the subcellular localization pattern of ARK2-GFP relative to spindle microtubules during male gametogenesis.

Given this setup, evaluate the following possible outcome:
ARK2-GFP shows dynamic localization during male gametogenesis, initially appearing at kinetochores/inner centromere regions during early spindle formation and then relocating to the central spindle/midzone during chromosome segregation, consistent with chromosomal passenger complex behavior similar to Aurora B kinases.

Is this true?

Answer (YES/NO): NO